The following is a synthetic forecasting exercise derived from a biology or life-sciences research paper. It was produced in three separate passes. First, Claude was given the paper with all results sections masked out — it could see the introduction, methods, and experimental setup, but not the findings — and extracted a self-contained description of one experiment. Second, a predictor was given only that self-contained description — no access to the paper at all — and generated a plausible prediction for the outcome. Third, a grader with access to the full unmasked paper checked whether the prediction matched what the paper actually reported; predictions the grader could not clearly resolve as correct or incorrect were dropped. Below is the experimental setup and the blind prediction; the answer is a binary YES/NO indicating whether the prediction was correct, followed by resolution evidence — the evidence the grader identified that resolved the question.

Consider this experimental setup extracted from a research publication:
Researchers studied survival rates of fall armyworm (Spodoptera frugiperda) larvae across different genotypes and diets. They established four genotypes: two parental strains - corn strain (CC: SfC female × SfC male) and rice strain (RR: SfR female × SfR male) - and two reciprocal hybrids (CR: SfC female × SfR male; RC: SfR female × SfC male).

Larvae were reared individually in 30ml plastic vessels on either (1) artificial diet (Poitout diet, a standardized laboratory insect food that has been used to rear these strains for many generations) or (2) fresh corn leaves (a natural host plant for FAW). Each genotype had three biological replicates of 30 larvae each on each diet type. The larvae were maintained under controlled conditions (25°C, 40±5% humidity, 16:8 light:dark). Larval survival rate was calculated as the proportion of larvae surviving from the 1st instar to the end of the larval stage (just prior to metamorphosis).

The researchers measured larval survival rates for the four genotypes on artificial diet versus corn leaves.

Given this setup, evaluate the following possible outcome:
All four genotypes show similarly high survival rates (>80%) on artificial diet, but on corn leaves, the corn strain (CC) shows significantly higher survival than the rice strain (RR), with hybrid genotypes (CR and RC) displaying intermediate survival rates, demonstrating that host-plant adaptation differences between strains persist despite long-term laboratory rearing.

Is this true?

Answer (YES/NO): NO